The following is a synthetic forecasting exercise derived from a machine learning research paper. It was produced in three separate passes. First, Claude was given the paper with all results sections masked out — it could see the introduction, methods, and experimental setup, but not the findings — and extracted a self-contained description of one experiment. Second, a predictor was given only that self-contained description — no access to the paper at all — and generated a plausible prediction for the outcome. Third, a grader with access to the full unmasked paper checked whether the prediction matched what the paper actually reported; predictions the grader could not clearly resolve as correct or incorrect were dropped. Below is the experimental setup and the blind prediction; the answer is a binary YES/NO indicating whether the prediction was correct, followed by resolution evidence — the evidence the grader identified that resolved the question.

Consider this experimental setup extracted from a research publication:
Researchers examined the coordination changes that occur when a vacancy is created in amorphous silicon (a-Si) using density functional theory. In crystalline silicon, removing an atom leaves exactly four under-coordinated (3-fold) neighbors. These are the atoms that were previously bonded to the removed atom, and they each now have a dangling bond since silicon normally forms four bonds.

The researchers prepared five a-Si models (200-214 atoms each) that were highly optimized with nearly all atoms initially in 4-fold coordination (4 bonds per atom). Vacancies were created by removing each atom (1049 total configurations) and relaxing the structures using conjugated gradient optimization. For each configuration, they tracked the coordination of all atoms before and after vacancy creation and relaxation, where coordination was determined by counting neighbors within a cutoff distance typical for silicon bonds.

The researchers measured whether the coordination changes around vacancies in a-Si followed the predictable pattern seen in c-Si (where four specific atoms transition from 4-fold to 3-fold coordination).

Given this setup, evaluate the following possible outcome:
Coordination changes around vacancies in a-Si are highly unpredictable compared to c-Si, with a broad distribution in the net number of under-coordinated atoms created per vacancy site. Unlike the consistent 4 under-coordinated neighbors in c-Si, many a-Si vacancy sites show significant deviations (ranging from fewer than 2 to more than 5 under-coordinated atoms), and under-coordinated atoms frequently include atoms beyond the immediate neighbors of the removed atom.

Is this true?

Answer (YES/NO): NO